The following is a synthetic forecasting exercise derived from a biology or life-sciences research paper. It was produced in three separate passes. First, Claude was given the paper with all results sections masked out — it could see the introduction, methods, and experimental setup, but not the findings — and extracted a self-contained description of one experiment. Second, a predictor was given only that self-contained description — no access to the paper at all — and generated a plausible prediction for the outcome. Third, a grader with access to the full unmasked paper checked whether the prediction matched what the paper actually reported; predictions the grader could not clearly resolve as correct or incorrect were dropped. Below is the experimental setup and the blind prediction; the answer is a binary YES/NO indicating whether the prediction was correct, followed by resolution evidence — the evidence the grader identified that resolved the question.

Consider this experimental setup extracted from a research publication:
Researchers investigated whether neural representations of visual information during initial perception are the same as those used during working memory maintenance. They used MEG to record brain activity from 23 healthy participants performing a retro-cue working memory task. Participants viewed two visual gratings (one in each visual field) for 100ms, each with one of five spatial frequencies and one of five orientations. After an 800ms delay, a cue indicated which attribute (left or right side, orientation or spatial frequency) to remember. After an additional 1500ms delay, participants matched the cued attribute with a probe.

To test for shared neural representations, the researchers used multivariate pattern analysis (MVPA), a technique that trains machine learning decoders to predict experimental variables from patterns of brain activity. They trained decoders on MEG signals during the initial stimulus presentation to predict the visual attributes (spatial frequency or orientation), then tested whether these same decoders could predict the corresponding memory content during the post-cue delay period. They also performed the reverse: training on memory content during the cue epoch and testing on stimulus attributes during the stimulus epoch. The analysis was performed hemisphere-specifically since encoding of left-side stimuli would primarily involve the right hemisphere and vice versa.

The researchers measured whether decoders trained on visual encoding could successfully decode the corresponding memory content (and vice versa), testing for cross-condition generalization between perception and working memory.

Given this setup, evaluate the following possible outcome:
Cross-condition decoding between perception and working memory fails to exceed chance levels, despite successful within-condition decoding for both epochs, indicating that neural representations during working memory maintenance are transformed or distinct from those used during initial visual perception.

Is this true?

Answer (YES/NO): YES